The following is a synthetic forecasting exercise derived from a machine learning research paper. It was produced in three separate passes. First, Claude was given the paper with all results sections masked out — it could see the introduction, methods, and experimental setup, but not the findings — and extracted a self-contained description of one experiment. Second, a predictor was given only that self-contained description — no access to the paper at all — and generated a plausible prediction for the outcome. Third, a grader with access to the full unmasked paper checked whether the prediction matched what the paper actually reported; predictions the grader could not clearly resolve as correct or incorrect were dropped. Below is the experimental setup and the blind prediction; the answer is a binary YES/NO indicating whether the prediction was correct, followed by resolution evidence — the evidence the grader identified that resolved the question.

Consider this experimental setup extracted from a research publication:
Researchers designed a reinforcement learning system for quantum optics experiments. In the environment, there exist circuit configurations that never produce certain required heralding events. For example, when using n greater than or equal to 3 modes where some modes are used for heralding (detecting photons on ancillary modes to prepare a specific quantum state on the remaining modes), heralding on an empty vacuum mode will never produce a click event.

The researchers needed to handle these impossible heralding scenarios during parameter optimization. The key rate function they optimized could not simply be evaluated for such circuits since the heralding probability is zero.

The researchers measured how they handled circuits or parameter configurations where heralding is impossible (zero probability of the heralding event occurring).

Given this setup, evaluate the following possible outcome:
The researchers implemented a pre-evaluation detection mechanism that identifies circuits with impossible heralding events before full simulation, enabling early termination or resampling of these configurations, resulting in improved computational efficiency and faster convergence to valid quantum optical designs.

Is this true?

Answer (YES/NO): NO